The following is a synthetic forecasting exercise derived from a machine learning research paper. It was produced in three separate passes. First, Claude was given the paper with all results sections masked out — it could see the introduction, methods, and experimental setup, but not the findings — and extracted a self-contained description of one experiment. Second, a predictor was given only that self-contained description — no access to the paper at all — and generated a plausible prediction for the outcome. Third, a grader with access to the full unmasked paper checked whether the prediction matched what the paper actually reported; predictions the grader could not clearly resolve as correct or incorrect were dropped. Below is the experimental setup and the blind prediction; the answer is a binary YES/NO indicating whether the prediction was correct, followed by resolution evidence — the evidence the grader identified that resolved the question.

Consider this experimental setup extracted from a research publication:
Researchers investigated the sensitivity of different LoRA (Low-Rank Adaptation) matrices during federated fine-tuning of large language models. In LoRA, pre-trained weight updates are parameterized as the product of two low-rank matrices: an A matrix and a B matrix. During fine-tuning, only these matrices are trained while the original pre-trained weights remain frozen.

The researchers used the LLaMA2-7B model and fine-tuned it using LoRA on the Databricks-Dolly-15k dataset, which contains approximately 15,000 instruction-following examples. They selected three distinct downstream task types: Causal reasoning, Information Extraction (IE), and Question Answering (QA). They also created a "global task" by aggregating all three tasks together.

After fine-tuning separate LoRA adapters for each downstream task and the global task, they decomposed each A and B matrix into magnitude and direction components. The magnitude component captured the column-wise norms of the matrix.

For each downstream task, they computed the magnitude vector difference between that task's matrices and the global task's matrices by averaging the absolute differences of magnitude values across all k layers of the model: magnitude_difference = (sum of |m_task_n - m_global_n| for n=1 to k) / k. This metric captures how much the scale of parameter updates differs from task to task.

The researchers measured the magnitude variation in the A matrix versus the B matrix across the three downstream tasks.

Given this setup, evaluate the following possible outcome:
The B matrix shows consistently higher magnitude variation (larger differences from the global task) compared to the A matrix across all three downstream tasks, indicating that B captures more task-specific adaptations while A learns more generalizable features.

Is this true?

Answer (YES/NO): YES